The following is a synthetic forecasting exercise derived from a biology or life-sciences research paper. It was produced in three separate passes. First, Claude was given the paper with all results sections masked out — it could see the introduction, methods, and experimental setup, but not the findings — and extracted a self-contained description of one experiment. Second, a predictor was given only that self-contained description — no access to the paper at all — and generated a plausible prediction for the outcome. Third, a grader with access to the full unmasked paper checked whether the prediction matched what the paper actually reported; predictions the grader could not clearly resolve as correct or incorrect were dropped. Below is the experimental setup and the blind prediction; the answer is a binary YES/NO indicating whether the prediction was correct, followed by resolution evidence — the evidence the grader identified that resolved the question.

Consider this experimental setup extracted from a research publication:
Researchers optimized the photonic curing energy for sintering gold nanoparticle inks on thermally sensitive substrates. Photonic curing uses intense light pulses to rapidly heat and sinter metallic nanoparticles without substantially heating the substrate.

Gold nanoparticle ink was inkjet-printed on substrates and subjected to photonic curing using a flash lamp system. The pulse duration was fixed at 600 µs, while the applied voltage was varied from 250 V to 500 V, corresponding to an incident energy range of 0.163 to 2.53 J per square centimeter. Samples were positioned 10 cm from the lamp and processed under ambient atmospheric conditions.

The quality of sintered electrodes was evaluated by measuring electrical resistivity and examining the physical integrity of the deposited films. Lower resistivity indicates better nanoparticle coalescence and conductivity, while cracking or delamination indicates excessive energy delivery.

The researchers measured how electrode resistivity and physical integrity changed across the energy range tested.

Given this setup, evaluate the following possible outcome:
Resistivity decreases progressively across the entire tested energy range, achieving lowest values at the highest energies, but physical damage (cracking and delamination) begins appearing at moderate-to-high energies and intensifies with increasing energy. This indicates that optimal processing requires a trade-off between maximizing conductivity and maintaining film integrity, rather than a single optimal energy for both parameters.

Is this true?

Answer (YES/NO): NO